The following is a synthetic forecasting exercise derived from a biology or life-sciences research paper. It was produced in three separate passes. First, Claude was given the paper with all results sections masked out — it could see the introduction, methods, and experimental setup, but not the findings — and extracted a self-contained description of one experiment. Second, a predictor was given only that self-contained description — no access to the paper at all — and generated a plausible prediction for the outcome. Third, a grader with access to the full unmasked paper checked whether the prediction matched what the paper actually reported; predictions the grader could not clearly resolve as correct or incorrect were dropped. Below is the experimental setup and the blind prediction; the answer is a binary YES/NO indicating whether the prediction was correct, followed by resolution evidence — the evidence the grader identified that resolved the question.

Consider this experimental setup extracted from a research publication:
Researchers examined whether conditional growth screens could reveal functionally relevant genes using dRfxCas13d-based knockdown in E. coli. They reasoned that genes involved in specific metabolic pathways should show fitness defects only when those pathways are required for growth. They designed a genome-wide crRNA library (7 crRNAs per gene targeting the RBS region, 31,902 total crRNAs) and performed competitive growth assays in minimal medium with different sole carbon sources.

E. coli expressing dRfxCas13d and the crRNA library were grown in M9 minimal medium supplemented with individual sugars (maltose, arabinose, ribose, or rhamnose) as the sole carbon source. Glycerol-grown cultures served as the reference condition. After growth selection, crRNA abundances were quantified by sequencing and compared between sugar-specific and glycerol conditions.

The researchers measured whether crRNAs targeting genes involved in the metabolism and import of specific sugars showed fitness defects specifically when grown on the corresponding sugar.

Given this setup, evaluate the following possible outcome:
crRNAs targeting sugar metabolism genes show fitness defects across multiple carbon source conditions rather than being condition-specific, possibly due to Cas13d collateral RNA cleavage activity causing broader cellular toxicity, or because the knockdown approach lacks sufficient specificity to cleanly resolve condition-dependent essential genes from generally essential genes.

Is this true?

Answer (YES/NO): NO